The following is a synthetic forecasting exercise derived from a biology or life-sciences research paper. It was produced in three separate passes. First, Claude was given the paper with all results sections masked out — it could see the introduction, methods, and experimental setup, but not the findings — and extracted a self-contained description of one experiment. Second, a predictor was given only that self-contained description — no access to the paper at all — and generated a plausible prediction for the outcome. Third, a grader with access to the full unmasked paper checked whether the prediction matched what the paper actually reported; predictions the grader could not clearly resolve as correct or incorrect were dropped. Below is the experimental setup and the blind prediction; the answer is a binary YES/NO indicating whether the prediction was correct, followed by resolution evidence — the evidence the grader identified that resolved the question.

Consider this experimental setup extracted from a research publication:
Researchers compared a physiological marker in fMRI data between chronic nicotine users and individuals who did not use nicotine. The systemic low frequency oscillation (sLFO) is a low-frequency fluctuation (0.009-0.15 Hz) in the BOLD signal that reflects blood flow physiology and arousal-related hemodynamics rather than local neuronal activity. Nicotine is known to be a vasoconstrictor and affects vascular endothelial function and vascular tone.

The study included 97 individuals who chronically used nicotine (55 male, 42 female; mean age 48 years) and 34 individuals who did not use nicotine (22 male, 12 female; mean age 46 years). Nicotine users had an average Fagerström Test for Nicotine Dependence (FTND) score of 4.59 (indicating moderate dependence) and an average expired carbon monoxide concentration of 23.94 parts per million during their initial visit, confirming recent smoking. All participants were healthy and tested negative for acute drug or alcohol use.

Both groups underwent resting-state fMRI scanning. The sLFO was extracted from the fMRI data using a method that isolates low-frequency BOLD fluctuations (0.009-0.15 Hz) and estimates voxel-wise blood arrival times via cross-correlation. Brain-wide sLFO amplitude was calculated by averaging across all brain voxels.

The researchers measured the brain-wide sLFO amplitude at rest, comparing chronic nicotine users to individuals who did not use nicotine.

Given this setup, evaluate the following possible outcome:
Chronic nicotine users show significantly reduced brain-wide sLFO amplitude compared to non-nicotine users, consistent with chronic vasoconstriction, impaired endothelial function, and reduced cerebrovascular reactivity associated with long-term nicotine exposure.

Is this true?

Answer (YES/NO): NO